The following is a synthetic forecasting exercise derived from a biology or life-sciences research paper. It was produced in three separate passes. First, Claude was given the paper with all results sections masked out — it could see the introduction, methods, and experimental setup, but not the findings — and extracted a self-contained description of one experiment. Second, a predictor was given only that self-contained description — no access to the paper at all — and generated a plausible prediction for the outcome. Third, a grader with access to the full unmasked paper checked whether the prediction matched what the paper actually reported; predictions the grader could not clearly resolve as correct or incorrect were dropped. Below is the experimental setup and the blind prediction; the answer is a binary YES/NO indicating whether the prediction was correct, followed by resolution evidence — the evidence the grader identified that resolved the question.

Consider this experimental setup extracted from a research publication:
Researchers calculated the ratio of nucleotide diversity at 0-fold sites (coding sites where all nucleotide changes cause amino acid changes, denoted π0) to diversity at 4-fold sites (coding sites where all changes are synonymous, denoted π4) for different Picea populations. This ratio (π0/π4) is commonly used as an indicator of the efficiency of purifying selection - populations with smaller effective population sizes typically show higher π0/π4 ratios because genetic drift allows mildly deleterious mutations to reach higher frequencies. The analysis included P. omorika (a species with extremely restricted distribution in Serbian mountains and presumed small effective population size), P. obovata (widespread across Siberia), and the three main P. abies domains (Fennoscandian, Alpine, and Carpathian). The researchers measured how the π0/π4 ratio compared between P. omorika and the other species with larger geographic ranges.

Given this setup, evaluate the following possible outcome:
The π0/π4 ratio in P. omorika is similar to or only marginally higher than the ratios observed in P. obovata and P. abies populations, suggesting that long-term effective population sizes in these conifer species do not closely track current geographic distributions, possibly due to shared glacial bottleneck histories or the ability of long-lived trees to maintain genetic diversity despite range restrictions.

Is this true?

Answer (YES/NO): NO